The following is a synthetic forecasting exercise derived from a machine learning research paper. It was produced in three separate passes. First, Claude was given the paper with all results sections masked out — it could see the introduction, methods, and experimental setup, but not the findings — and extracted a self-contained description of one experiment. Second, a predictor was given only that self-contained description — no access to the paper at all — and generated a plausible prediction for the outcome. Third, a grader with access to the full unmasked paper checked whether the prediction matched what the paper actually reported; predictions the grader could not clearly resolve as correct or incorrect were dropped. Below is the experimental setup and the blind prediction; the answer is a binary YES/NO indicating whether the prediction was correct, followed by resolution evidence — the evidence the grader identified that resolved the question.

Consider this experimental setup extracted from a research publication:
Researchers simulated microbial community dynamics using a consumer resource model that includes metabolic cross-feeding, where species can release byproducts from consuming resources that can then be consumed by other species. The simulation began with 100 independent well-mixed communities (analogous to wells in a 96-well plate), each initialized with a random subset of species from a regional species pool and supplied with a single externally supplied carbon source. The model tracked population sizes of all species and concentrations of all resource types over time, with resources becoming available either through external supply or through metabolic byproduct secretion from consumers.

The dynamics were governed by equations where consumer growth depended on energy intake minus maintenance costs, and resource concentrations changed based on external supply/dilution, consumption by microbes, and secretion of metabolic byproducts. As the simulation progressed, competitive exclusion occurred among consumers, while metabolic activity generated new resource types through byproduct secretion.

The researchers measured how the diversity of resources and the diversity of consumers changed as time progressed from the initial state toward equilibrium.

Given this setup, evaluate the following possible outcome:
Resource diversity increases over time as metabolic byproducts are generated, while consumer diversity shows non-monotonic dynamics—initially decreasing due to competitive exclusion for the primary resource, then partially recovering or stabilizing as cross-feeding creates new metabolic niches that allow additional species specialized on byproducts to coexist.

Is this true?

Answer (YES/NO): NO